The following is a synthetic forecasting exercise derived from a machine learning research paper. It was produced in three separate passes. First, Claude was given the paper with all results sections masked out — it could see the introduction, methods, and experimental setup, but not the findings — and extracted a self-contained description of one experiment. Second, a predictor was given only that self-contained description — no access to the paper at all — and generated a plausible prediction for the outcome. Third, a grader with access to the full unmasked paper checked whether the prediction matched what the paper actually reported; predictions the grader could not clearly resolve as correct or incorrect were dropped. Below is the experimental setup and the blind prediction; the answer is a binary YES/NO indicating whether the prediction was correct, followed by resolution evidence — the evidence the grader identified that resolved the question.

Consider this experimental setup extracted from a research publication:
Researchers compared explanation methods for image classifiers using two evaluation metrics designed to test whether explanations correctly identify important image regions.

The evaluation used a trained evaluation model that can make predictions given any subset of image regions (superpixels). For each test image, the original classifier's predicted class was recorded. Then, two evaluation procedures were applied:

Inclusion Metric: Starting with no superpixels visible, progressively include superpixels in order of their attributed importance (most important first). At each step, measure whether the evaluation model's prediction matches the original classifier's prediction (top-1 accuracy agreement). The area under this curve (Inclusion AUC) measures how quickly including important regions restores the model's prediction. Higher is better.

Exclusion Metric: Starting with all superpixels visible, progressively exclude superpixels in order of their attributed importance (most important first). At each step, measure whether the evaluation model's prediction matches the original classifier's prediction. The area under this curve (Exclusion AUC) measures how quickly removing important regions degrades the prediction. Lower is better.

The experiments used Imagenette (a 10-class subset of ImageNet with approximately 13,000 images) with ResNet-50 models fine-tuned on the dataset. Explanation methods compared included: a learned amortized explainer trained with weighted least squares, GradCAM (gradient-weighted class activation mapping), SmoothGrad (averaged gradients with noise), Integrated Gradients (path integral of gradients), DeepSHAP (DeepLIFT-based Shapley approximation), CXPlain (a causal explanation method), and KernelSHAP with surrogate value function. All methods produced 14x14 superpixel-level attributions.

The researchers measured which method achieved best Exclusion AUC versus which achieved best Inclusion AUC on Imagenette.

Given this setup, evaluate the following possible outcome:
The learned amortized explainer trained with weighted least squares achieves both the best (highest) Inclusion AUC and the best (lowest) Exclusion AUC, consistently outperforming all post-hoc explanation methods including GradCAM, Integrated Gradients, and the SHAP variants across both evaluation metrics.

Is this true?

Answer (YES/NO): NO